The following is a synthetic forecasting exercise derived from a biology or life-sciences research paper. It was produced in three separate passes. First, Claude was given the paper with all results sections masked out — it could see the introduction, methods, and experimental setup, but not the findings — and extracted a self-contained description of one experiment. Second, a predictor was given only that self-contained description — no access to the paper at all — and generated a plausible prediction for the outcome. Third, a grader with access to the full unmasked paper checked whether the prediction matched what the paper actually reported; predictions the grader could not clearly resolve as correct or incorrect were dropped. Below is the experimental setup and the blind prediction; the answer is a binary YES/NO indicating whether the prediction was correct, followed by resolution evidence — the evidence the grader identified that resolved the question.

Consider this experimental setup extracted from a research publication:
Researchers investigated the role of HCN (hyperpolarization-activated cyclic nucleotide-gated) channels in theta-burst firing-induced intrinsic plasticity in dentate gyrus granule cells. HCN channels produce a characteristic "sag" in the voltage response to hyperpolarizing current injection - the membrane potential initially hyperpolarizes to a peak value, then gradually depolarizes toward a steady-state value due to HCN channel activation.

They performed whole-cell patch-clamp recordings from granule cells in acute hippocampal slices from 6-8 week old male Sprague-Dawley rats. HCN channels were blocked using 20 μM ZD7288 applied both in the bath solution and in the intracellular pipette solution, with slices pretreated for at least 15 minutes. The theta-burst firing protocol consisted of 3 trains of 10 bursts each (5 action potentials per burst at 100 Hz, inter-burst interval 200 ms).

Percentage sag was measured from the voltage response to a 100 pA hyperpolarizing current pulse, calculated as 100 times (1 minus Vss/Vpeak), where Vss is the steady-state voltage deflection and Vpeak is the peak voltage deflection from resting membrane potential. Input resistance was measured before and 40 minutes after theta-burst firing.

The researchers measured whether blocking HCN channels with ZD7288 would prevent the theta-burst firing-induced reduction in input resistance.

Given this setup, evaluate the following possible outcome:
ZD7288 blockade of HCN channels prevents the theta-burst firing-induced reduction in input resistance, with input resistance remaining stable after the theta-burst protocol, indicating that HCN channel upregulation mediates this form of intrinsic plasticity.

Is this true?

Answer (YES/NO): NO